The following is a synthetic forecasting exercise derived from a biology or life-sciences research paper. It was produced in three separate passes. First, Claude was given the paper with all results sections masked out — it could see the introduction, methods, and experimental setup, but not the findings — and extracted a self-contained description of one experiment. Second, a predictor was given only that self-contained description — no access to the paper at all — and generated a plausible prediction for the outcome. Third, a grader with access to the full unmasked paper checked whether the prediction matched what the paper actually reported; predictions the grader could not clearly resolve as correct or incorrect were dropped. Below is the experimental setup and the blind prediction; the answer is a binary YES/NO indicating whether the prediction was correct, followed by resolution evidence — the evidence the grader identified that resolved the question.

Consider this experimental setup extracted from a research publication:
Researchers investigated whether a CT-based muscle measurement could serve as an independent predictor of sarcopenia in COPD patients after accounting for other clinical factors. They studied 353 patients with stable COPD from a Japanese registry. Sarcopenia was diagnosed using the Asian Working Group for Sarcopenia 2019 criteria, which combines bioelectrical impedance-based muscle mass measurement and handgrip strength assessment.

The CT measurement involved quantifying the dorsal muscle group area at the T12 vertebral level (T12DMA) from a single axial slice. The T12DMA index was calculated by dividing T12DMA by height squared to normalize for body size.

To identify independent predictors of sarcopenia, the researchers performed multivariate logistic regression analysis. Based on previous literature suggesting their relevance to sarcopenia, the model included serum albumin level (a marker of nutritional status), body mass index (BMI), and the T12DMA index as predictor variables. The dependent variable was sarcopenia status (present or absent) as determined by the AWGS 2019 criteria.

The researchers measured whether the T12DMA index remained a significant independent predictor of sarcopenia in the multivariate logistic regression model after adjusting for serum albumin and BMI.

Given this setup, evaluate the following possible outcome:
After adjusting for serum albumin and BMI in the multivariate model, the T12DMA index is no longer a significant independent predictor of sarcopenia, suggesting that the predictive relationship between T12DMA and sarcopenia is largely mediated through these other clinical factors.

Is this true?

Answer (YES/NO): NO